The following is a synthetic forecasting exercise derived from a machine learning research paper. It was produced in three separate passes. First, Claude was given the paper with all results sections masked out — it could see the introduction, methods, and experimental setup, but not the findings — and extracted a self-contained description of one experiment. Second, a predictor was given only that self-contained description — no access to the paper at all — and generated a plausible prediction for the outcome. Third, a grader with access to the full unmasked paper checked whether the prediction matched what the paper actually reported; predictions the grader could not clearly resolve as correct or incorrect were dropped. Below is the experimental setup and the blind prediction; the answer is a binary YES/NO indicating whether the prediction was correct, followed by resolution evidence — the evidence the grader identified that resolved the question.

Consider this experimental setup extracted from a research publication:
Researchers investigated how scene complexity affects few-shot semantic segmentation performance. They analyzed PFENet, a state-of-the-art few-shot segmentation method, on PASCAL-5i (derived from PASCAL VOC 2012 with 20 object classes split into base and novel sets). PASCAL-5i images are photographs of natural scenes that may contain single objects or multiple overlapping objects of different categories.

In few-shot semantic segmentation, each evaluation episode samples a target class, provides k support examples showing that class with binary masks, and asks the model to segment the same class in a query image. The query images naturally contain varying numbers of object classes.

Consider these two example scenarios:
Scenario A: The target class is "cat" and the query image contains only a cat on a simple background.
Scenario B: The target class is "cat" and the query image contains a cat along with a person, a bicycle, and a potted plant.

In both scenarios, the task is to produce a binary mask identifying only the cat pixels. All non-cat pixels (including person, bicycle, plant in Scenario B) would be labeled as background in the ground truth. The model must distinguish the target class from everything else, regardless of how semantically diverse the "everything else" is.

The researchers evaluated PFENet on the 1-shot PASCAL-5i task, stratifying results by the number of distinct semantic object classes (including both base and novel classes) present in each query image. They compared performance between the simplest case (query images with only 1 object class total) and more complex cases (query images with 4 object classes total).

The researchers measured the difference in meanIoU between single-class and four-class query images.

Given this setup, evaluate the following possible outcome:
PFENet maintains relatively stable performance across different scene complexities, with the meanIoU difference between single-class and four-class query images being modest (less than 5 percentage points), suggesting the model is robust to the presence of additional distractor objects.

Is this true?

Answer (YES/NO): NO